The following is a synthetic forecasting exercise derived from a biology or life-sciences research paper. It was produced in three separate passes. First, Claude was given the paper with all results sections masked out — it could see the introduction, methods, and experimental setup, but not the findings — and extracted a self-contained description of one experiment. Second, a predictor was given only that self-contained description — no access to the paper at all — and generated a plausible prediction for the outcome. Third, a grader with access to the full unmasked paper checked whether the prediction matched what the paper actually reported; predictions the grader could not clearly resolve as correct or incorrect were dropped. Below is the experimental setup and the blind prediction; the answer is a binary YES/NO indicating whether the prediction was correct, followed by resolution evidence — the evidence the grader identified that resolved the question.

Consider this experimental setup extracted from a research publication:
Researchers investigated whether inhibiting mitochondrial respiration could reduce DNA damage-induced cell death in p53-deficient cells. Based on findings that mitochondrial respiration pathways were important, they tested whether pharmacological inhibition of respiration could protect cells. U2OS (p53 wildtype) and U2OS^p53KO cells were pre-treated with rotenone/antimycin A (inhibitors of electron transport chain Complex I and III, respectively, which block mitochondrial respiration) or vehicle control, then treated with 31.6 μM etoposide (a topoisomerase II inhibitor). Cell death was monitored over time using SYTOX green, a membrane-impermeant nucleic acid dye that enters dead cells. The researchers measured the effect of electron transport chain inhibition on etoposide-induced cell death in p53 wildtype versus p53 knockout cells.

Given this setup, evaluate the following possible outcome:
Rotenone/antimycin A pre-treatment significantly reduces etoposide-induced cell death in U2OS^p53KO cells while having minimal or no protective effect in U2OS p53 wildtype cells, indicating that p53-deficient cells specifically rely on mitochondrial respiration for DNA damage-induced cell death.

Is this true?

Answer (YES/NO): YES